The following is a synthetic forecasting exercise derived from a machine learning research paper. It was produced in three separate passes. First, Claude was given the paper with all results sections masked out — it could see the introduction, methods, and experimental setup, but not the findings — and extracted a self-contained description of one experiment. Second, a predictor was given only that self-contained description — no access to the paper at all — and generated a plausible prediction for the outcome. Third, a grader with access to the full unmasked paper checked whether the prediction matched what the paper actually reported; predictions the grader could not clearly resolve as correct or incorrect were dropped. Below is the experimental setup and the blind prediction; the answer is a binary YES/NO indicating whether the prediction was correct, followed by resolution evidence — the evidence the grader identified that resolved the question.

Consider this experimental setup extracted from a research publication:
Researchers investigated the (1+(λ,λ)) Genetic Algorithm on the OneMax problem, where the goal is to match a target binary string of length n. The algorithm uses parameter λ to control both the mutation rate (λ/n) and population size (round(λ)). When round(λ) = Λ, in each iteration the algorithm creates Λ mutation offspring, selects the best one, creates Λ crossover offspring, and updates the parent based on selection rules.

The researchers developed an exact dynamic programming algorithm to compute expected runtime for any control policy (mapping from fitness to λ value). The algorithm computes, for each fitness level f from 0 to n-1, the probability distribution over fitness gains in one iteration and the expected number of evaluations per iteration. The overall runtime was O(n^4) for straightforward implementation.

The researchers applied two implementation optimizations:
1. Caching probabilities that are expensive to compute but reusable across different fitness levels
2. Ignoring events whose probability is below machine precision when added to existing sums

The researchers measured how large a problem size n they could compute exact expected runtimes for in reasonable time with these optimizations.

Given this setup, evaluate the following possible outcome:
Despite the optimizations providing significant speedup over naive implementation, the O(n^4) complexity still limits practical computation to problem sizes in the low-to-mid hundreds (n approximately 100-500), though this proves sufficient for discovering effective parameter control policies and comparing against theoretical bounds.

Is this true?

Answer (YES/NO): NO